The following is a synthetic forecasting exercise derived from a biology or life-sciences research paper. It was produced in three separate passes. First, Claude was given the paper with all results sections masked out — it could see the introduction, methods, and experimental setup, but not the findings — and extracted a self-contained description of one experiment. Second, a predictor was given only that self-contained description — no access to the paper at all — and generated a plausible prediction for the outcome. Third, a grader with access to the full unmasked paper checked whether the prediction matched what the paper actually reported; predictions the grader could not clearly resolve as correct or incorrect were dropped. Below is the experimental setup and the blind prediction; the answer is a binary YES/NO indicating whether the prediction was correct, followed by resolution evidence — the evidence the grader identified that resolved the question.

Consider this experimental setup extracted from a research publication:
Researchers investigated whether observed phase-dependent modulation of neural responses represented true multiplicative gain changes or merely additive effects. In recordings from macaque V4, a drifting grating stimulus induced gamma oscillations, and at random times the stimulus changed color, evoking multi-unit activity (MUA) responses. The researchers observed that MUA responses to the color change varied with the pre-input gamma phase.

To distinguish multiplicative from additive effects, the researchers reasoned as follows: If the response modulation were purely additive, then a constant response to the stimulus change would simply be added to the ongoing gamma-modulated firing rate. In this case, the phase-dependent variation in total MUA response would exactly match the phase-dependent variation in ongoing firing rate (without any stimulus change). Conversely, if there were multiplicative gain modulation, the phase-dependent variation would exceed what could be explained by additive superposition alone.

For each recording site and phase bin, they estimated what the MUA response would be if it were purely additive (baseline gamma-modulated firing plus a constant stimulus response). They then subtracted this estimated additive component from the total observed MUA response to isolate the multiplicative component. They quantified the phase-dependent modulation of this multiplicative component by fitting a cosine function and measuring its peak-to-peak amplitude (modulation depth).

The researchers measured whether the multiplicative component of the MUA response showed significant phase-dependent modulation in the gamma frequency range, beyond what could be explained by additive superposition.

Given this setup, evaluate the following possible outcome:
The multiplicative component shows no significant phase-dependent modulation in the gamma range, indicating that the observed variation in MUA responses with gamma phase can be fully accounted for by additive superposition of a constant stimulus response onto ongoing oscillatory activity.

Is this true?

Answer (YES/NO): NO